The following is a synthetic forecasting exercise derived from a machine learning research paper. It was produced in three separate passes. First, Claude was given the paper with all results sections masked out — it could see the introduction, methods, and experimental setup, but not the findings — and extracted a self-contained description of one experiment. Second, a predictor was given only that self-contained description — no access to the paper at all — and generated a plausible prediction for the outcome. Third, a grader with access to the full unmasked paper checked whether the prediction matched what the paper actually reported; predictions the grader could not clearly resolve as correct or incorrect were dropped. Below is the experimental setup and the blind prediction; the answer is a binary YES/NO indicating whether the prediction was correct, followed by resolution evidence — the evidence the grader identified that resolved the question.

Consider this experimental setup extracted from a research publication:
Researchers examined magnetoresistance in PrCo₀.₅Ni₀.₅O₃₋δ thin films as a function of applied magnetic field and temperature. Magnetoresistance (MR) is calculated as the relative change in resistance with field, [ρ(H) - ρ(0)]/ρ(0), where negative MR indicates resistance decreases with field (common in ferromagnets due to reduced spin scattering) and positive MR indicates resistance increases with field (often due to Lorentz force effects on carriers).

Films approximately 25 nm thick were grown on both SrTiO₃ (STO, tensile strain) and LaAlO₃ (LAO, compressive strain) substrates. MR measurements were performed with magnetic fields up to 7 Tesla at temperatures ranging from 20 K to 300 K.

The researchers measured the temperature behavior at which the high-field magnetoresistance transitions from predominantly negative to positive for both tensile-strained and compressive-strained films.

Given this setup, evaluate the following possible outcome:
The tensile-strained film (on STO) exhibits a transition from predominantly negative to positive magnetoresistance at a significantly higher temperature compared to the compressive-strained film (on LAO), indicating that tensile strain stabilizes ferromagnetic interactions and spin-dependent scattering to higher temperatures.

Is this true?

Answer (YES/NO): NO